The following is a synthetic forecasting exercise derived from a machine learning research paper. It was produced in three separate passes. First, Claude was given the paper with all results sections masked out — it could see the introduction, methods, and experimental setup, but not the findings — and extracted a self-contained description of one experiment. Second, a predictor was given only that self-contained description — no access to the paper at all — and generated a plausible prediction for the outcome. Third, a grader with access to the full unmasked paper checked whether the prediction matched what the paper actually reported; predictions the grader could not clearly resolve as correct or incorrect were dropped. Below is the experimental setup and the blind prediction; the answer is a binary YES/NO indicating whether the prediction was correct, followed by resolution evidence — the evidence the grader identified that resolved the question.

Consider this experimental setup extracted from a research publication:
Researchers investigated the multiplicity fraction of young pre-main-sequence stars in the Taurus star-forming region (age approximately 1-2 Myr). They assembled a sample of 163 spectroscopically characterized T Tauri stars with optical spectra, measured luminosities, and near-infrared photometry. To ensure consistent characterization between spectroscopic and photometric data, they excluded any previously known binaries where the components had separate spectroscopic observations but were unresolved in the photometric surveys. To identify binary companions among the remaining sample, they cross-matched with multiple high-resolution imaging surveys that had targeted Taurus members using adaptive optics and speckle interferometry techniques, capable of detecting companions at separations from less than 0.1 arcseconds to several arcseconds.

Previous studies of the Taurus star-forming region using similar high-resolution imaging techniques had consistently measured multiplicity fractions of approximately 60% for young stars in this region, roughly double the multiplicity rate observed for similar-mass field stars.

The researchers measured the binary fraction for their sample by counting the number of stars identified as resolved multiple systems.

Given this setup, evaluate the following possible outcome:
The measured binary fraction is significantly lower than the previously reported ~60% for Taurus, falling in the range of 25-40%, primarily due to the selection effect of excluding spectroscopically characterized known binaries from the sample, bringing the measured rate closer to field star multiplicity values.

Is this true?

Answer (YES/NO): NO